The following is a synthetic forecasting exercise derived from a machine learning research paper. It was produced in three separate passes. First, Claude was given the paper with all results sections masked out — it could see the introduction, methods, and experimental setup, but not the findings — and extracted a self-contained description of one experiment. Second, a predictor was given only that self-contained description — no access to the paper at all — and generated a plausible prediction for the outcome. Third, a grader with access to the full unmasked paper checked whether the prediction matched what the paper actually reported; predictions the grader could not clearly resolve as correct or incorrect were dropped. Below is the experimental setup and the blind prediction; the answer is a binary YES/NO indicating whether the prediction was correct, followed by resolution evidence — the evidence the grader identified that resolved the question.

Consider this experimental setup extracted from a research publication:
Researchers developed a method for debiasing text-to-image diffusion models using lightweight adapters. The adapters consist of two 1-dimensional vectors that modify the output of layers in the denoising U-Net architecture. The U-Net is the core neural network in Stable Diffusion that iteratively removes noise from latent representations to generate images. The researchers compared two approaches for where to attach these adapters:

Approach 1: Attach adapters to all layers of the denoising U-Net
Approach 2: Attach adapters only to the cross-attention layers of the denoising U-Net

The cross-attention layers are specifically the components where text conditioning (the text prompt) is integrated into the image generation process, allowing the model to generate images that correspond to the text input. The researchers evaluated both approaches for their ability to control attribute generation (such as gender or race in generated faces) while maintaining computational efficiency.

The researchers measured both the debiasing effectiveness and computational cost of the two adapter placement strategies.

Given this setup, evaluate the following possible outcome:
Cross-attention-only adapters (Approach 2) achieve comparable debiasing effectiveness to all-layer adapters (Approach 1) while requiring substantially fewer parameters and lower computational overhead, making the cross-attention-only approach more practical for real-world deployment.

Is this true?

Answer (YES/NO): NO